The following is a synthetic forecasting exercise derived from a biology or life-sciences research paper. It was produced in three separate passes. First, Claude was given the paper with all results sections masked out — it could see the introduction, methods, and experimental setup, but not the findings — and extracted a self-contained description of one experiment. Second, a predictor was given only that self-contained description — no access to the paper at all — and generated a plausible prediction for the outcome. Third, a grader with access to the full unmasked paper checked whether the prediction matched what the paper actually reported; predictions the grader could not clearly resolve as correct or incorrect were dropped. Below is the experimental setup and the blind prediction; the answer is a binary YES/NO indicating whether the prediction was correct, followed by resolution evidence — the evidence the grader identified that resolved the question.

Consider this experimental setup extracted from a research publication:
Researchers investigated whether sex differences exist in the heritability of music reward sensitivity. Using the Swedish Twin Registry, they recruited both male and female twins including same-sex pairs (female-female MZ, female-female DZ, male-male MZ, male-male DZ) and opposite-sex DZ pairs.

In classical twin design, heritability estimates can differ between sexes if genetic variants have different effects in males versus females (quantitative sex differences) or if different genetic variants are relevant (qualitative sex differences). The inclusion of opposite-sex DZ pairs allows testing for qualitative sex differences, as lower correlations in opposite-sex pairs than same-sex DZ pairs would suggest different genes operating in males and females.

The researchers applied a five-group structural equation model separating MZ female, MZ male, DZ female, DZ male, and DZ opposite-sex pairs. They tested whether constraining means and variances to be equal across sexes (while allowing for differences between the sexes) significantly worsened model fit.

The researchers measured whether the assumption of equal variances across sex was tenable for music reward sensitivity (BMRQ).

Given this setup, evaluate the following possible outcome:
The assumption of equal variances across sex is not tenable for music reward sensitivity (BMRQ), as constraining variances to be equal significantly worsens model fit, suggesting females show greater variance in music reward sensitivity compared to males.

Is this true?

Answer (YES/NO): NO